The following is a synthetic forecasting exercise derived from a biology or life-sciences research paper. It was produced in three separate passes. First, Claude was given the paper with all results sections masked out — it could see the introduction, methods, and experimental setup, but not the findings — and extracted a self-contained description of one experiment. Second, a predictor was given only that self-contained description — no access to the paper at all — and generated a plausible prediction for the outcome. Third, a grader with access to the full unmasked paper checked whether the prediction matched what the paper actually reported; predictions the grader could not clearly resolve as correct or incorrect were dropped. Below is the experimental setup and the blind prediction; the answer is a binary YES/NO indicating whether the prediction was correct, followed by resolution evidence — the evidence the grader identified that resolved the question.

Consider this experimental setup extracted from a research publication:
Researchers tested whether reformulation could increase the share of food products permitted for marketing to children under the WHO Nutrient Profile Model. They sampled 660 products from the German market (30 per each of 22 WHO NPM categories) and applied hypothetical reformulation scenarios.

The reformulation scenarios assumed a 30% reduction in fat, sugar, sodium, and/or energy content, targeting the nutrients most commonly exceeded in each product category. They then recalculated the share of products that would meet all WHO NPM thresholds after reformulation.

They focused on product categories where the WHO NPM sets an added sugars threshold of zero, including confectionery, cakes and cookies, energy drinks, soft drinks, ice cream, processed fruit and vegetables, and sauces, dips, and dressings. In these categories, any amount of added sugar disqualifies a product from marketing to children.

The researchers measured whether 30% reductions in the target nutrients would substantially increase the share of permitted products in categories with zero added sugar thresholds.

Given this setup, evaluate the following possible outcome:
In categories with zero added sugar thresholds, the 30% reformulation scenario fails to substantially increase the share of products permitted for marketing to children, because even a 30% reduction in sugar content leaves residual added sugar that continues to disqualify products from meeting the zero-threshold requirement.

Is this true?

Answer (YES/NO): YES